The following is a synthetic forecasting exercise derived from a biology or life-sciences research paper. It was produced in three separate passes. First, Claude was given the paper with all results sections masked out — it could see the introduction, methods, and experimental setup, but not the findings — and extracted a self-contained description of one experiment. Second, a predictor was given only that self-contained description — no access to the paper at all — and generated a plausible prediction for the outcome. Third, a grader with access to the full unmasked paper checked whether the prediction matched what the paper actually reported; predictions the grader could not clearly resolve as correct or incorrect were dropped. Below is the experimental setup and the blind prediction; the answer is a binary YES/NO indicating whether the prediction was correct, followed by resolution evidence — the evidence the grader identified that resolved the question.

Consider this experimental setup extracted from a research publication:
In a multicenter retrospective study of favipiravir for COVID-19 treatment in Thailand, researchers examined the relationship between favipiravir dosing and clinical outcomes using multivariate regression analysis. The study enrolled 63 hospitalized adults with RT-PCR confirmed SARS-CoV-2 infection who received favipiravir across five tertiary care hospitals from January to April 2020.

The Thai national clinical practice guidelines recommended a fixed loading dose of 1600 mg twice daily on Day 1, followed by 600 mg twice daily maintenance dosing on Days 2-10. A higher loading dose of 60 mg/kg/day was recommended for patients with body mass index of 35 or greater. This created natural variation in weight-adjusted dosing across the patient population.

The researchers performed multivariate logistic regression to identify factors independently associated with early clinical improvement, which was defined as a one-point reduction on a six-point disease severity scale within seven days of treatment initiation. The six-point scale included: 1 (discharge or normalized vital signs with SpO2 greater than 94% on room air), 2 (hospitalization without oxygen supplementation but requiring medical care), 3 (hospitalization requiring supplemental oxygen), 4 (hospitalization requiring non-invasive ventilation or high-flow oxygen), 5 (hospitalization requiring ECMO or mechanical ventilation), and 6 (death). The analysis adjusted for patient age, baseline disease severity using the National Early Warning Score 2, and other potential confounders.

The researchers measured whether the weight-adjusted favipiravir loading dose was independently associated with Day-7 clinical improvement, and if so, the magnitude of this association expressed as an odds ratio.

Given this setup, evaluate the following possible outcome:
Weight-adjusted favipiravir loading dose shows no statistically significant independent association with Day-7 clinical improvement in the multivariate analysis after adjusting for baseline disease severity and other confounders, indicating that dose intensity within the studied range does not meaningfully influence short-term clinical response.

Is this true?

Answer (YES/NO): NO